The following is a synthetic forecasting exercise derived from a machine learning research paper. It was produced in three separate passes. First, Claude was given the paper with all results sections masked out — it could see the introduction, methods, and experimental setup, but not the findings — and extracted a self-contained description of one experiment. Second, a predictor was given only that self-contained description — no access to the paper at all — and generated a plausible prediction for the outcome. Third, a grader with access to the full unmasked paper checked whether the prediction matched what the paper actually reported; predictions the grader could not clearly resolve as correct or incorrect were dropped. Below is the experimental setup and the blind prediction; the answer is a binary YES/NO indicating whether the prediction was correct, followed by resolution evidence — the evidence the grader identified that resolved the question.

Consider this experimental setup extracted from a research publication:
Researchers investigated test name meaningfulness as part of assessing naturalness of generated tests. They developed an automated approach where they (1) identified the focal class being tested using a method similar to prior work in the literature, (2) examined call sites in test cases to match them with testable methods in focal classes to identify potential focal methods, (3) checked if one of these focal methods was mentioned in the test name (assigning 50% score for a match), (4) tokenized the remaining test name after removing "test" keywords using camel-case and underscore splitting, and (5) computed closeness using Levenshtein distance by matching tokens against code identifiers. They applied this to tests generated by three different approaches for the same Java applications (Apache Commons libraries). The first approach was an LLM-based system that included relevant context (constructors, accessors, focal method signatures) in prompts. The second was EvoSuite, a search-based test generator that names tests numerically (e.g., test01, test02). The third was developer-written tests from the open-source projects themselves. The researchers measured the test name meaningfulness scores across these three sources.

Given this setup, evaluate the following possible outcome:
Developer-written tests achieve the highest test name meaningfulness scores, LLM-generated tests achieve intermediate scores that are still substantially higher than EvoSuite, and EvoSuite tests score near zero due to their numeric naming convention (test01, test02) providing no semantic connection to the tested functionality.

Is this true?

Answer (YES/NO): NO